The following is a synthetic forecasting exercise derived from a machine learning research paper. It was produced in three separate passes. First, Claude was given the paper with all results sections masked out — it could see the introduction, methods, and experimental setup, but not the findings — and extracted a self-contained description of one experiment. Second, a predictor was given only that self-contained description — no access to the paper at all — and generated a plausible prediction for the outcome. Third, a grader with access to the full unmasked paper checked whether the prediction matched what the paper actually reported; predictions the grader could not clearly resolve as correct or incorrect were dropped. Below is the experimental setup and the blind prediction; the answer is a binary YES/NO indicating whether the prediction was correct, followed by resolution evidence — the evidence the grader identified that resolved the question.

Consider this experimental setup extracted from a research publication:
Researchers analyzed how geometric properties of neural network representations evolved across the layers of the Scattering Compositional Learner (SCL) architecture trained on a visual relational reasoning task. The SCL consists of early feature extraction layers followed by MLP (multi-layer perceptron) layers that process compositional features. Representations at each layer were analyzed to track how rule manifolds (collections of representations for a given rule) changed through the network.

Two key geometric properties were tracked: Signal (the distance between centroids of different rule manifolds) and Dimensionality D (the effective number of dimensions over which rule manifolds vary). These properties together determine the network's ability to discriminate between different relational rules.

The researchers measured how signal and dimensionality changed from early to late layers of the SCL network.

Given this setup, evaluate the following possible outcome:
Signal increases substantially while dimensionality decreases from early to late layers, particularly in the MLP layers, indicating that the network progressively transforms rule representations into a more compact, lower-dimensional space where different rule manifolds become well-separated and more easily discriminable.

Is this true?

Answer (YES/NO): NO